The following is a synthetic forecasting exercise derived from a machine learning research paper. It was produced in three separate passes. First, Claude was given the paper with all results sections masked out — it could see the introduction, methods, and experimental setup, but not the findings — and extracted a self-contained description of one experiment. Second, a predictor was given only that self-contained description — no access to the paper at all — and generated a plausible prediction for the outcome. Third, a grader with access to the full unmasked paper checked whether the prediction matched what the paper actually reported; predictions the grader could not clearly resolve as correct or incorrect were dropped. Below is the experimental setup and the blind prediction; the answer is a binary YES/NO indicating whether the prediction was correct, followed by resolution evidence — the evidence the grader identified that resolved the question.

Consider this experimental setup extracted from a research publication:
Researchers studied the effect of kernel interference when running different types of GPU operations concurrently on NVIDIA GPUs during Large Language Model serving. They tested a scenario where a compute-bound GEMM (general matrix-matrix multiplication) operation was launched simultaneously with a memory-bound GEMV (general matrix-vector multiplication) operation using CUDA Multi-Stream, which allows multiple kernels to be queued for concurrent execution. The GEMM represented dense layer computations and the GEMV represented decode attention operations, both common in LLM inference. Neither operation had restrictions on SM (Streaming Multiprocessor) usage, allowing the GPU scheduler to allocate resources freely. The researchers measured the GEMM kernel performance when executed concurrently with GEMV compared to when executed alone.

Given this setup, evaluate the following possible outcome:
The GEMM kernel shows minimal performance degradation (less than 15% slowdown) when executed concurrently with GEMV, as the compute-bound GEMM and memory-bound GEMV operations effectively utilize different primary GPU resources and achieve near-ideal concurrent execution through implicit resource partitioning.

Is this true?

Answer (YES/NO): NO